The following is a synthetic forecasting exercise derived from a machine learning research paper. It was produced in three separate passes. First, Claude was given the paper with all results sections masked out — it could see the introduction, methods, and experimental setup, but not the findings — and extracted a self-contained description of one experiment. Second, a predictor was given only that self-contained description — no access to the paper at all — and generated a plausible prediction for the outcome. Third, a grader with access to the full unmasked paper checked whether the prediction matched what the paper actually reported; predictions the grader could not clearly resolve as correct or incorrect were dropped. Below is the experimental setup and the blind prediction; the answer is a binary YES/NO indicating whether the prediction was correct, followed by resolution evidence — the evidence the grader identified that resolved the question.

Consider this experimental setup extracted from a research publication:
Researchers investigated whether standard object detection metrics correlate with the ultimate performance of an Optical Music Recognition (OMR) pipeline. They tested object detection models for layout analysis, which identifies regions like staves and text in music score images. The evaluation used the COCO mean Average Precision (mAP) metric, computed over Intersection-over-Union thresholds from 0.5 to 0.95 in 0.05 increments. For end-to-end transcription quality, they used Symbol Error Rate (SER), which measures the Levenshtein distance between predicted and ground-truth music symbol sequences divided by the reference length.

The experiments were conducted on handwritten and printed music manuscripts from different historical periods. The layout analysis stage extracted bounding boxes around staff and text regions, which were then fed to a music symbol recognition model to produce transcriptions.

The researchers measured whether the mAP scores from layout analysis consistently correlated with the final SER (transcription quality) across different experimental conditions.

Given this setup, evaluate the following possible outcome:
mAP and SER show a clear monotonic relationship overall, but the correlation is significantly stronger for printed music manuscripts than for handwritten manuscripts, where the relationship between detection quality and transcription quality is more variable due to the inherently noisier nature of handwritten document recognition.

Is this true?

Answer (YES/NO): NO